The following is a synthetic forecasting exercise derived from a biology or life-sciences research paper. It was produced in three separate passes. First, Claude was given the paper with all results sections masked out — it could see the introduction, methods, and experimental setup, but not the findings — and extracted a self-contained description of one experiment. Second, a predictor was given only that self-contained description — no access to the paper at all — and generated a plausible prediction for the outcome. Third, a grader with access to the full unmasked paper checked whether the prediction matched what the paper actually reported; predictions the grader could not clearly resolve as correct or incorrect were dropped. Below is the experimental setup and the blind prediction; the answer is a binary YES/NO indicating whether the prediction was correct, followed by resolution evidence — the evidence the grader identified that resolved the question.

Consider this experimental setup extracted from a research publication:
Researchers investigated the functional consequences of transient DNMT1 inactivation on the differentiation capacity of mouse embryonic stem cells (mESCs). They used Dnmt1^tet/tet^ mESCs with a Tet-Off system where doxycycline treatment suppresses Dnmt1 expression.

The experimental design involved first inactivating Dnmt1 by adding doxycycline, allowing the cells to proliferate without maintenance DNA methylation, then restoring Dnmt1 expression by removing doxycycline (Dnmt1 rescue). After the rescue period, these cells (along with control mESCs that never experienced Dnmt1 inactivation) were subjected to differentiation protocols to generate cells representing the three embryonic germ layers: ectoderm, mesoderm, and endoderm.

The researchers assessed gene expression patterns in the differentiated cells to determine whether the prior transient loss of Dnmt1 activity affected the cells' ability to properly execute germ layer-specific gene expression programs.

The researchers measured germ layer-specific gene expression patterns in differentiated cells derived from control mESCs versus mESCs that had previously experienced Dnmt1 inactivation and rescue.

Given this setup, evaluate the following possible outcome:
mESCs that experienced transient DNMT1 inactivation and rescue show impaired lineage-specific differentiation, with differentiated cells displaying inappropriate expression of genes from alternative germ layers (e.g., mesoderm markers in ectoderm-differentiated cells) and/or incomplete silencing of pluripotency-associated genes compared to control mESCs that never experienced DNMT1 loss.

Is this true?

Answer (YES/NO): NO